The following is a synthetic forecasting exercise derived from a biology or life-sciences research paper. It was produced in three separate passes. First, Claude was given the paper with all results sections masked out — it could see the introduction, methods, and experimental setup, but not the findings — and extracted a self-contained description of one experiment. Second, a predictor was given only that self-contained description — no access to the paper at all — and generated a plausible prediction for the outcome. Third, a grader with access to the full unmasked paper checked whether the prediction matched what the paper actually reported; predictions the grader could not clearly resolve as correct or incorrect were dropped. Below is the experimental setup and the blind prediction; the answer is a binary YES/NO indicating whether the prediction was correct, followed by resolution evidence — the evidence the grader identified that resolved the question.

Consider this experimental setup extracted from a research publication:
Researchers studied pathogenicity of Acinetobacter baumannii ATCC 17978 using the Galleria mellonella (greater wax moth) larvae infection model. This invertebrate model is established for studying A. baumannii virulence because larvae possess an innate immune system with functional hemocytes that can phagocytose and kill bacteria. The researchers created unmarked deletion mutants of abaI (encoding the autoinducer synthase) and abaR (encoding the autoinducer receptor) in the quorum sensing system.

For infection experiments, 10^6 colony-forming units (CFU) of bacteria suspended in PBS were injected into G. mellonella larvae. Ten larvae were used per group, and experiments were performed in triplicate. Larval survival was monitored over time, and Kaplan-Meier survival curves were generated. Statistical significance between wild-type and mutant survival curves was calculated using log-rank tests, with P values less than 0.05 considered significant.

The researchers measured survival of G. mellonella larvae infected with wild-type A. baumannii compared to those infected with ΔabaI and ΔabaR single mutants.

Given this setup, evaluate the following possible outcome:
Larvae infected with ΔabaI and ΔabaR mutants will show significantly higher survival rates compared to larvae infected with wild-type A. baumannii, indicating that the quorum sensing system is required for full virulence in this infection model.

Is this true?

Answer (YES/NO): NO